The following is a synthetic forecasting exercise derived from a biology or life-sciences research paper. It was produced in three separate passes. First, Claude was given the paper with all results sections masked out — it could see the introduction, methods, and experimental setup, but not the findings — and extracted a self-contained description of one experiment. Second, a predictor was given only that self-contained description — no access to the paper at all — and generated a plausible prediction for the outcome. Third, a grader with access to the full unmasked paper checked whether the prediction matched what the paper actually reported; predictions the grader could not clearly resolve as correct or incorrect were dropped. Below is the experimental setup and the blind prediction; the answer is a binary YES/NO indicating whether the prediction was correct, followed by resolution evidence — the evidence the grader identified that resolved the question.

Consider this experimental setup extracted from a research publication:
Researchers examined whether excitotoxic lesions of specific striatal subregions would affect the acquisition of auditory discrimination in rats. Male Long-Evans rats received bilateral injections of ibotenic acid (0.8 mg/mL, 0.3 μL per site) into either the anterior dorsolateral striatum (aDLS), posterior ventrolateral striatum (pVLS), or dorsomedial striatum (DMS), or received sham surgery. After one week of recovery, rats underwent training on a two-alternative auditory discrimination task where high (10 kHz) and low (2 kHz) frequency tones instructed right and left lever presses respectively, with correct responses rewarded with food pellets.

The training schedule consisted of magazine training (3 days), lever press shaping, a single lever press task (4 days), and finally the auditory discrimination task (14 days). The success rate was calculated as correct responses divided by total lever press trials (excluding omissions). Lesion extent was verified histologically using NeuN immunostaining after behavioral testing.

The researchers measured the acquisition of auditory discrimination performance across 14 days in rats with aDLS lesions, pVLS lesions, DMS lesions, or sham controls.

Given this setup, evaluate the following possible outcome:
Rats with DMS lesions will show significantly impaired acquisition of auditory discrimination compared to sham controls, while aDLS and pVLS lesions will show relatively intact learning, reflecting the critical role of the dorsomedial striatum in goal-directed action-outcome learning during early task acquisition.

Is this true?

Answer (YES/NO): NO